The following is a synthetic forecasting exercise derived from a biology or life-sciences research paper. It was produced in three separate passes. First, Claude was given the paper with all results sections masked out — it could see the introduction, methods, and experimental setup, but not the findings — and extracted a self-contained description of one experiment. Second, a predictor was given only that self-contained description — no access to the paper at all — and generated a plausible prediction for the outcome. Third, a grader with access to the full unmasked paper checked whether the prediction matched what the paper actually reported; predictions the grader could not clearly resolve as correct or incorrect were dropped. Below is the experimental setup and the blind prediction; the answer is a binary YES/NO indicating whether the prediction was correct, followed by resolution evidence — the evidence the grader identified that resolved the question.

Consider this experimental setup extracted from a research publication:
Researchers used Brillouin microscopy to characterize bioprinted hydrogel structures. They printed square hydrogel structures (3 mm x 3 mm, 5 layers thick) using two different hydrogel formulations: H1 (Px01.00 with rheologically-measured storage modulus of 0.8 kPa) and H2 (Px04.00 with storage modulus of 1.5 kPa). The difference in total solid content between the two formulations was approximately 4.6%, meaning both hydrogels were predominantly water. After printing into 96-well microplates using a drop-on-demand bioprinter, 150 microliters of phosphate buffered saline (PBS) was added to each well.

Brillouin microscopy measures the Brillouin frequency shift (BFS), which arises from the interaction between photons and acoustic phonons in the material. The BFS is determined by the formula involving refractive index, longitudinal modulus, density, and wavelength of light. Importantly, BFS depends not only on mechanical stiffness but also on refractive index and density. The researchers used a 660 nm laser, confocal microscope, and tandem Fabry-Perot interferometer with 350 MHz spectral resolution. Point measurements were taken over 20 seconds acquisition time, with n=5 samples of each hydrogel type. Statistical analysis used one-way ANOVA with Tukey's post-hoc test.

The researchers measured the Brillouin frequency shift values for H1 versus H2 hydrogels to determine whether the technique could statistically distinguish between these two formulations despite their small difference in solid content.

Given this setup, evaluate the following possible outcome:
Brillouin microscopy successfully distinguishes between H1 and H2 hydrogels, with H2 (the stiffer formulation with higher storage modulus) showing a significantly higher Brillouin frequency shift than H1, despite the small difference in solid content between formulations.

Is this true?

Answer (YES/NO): YES